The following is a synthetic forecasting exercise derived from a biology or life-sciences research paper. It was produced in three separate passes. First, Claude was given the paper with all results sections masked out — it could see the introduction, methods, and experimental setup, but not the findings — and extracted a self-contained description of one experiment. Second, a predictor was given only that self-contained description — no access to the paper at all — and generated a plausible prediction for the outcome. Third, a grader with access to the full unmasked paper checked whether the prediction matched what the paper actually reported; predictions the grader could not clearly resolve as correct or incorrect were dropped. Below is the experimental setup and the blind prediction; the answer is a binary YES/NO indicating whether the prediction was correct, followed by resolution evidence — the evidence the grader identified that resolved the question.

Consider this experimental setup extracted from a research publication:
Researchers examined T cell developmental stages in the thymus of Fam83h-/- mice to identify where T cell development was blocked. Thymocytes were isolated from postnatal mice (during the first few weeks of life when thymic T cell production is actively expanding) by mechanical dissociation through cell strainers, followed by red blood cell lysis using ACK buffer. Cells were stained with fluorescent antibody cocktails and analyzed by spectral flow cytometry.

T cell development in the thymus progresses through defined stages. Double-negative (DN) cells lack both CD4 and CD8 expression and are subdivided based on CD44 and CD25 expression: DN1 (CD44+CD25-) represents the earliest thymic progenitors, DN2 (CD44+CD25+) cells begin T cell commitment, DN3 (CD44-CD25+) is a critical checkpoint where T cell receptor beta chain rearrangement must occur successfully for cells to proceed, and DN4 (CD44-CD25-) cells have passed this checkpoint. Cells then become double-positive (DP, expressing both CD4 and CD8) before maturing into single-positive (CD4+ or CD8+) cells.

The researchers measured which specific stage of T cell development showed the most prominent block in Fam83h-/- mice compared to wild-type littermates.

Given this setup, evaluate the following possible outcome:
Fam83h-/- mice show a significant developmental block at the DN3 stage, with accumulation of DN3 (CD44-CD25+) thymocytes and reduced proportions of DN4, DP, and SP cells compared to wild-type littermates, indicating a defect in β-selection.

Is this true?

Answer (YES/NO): NO